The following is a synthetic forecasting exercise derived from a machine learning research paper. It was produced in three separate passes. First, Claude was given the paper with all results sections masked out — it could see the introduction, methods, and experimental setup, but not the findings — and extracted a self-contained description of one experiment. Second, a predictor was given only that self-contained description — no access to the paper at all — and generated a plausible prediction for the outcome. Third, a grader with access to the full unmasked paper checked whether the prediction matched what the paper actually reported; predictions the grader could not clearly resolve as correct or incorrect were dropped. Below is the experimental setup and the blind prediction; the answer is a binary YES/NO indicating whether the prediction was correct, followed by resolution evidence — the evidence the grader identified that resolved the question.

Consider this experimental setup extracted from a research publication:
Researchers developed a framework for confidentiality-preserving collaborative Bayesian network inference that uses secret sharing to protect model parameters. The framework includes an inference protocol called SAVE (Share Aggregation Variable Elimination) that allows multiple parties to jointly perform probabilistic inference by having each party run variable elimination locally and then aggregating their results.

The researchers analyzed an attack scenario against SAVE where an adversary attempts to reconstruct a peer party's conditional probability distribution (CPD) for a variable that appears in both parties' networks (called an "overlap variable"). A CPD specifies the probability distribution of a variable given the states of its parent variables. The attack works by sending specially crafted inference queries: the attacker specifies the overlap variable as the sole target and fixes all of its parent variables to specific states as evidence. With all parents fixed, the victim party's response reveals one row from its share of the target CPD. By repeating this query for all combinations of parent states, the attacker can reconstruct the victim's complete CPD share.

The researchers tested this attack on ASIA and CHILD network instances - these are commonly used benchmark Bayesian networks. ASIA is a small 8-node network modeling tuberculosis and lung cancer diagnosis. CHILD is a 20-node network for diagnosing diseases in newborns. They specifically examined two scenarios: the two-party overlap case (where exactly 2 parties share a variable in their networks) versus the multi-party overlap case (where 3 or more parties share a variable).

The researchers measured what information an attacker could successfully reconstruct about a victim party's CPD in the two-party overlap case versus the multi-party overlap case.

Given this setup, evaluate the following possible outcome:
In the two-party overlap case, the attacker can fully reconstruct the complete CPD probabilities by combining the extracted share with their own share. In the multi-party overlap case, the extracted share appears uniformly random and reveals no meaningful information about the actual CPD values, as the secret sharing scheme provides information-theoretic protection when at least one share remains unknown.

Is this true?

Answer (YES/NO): NO